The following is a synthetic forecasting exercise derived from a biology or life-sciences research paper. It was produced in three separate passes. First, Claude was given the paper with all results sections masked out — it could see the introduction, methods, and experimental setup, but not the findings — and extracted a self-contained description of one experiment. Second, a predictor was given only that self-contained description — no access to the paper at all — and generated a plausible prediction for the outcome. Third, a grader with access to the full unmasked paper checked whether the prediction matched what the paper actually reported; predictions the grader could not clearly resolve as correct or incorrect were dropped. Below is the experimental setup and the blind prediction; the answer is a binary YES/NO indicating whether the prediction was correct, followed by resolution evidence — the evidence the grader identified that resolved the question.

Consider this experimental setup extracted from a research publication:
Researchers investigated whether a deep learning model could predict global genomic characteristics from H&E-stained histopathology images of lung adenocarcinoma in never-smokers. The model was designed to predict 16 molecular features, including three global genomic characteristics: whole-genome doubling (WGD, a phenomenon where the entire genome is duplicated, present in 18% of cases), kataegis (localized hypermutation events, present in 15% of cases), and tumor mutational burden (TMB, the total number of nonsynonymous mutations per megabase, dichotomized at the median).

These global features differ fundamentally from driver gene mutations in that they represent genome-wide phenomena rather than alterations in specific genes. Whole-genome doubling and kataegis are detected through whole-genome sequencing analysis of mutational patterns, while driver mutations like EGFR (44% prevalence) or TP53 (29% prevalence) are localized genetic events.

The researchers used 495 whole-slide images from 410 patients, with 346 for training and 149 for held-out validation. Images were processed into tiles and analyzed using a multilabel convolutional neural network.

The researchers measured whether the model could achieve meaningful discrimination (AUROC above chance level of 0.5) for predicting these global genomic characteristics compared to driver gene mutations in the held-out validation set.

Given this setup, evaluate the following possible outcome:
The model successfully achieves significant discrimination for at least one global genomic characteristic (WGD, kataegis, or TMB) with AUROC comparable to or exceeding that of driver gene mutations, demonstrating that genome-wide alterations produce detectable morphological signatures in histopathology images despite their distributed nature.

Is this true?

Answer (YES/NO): YES